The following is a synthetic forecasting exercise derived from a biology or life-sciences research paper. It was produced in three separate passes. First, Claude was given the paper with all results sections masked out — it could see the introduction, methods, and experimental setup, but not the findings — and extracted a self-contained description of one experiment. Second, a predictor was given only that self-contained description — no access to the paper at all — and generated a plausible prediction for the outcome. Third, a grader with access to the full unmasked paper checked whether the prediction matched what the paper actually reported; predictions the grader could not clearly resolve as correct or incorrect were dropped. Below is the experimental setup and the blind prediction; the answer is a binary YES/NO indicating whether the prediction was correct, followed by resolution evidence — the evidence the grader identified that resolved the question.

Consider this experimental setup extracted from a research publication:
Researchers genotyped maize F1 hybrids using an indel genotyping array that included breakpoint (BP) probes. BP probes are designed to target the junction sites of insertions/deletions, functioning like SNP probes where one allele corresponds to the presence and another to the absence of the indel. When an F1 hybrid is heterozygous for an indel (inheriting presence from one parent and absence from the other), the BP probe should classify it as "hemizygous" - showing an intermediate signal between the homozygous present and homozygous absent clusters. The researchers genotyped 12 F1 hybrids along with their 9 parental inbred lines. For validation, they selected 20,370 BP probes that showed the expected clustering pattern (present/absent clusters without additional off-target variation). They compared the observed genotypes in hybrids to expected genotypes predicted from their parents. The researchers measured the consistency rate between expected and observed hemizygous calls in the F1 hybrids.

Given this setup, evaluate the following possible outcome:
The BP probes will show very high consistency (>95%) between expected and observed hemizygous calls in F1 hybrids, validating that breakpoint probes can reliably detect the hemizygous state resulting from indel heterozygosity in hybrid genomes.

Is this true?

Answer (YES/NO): NO